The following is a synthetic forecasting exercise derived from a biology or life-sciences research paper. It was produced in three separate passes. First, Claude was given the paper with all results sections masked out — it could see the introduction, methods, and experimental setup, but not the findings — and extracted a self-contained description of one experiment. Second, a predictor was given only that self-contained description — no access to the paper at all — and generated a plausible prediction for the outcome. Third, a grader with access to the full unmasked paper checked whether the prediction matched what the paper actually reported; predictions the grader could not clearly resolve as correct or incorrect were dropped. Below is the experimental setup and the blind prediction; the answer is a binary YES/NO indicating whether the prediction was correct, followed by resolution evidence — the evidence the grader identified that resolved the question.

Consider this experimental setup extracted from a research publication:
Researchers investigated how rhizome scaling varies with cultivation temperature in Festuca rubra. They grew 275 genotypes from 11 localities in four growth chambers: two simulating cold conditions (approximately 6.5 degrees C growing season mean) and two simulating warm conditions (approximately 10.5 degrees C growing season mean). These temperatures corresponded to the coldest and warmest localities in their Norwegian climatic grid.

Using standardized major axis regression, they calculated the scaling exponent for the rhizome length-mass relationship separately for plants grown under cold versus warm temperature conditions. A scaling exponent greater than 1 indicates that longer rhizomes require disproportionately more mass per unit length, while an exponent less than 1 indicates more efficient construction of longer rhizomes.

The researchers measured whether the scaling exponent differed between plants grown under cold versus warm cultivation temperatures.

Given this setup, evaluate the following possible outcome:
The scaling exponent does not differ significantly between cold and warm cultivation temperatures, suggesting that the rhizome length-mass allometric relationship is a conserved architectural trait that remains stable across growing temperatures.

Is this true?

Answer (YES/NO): NO